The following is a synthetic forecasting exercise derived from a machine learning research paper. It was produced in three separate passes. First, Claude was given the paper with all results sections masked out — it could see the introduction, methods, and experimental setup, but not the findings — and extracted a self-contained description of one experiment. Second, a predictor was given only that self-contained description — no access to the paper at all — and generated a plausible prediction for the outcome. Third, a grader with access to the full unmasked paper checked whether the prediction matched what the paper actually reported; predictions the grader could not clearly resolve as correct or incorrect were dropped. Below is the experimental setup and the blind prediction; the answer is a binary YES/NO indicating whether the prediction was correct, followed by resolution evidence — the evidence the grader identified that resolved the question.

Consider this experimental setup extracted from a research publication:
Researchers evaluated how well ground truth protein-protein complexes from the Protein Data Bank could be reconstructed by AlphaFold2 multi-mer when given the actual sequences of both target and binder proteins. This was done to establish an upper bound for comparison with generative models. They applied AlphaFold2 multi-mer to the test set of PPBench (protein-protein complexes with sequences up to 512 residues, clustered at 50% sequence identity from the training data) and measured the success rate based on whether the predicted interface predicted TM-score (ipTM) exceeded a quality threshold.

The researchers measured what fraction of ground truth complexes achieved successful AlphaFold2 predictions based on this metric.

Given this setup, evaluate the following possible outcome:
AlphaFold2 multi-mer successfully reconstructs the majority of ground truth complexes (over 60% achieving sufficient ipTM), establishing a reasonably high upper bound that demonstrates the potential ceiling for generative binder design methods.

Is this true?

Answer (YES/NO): YES